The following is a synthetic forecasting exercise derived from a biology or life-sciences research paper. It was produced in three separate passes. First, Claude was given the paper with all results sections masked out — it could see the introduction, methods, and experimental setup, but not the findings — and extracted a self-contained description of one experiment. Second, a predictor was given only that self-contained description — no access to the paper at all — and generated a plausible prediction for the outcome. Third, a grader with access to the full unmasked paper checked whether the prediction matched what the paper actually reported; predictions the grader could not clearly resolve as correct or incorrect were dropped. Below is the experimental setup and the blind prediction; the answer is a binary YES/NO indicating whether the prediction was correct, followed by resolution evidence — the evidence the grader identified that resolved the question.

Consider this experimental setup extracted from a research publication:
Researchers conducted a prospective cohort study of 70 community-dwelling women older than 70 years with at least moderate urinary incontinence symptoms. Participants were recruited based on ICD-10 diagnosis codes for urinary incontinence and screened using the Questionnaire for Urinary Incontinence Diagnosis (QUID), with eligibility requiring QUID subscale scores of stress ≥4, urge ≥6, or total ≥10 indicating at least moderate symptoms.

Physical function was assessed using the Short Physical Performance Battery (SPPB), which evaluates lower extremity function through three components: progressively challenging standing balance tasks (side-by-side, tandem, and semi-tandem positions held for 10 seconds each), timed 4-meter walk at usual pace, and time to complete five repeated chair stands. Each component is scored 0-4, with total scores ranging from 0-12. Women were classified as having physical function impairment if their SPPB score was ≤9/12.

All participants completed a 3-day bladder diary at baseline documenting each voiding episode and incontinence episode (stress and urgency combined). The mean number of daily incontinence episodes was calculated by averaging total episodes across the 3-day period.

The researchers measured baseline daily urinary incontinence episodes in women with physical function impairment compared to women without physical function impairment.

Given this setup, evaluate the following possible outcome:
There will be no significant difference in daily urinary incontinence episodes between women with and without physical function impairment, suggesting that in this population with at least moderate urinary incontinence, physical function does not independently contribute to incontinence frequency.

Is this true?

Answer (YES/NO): NO